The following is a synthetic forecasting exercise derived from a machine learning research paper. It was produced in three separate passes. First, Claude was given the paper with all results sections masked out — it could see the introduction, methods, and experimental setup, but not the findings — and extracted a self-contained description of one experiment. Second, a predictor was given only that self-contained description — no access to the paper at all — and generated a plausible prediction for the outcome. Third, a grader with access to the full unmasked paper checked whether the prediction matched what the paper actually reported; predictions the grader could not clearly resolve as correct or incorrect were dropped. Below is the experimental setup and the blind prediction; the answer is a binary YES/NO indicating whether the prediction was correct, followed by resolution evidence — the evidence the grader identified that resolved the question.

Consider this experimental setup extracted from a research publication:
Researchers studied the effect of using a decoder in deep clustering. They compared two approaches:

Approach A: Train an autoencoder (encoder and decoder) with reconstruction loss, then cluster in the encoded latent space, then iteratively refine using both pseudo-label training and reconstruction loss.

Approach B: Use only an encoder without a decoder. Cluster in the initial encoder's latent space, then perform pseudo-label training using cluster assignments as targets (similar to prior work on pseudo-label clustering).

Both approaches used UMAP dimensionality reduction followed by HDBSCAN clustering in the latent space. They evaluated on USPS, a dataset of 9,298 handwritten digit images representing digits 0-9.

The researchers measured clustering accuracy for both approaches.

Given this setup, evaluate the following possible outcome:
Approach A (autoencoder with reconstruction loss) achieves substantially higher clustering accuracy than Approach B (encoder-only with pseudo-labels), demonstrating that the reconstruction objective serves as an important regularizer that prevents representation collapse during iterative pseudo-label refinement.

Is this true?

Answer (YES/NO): YES